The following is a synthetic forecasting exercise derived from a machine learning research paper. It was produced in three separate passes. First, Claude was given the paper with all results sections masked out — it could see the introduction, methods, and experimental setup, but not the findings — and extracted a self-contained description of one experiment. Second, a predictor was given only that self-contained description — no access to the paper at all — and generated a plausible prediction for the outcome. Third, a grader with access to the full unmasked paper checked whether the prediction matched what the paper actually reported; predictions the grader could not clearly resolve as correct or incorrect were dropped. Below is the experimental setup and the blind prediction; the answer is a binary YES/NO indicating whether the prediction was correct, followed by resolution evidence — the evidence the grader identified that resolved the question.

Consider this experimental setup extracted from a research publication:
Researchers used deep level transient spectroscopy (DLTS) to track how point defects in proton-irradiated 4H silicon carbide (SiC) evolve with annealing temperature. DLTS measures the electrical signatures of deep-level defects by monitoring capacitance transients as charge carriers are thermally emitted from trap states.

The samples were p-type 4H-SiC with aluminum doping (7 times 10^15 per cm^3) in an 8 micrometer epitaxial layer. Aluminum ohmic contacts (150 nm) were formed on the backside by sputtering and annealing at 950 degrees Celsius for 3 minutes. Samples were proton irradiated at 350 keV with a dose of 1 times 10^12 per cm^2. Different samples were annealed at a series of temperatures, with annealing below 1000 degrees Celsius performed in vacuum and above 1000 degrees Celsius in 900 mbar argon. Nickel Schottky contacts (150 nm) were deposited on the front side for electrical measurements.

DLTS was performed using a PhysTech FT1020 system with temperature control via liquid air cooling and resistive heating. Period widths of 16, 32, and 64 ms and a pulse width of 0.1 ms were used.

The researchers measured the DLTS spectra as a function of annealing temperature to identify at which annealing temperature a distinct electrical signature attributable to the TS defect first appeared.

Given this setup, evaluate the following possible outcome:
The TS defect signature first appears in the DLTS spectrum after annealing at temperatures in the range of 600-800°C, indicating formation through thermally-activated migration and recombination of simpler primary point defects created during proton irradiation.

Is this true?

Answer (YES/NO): NO